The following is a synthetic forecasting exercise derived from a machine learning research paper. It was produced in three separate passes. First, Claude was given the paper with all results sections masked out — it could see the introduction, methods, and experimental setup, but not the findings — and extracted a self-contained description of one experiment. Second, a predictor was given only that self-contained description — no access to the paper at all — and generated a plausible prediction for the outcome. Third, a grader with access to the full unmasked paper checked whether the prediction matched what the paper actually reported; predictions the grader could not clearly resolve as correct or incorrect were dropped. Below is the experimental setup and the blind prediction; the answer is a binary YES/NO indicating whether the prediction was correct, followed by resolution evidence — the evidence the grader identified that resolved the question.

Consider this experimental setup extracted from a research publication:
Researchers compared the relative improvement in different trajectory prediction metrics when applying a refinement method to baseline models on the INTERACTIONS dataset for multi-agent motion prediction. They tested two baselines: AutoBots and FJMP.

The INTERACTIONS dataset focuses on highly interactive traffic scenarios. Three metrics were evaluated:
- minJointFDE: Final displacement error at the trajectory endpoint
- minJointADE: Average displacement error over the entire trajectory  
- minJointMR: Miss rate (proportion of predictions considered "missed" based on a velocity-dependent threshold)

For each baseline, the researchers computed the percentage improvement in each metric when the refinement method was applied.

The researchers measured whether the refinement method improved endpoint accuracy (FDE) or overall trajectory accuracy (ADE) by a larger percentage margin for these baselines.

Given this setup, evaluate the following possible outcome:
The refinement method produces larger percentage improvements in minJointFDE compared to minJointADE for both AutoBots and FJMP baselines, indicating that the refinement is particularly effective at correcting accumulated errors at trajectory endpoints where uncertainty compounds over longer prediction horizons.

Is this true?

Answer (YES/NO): NO